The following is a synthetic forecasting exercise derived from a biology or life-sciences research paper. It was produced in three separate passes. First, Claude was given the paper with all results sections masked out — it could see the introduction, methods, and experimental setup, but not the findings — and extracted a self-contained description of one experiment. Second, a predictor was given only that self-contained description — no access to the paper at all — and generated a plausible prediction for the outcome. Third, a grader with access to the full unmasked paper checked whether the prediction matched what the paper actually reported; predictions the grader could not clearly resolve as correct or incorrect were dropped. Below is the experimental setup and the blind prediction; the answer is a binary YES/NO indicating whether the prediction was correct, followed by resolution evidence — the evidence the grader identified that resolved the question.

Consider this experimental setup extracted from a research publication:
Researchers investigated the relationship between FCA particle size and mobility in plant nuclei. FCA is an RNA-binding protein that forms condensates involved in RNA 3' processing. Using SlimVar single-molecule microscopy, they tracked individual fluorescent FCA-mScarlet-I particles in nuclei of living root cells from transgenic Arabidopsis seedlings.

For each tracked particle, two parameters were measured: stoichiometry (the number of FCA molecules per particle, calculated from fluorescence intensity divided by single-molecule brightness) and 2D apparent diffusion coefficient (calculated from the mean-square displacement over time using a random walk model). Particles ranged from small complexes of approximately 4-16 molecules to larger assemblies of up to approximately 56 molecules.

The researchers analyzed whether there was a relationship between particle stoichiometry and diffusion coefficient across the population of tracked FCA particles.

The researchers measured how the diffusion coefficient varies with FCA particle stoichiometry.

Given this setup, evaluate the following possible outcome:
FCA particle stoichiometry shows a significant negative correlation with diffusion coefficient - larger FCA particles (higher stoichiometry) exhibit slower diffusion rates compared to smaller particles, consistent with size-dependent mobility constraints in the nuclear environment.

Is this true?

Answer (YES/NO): YES